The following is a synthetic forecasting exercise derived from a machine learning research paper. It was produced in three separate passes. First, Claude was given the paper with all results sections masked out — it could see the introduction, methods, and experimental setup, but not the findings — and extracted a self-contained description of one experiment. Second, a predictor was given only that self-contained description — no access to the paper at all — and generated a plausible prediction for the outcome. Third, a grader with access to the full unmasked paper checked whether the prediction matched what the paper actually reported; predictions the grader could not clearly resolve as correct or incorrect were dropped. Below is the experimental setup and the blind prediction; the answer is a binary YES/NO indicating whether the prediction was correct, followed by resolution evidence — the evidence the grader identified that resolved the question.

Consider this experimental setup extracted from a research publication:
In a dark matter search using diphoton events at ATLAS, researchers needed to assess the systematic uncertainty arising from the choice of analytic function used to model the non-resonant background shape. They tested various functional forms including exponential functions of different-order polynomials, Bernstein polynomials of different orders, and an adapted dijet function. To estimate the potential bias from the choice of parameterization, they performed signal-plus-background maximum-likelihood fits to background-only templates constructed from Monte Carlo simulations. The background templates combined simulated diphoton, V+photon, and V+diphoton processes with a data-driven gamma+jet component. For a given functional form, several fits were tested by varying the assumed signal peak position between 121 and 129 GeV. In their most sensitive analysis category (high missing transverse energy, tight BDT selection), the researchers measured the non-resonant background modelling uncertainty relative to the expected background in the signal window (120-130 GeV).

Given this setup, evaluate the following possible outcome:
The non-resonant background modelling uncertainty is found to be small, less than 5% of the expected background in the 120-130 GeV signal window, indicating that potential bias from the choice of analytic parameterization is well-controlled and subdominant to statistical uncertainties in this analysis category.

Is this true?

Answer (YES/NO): NO